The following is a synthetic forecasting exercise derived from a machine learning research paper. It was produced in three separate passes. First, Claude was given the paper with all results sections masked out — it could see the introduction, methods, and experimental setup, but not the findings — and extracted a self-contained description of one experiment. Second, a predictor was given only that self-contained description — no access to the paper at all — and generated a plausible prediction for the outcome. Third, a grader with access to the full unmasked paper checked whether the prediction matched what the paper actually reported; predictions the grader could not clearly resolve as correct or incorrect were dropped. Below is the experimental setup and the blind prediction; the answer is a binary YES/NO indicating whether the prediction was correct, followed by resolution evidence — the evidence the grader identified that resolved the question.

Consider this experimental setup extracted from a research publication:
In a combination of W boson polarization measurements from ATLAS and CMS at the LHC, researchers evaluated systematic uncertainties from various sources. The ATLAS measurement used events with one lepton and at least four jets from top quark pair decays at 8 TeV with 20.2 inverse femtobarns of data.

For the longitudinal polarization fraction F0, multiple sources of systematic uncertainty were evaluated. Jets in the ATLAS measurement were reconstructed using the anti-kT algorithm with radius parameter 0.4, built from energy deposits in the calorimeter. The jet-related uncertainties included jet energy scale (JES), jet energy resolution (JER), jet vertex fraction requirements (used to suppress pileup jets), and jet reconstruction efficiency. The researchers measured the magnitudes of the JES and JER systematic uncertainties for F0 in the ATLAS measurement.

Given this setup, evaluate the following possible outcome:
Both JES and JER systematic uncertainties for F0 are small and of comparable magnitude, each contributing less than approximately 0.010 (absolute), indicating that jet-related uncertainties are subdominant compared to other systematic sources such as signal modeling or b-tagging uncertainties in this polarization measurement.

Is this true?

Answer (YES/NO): YES